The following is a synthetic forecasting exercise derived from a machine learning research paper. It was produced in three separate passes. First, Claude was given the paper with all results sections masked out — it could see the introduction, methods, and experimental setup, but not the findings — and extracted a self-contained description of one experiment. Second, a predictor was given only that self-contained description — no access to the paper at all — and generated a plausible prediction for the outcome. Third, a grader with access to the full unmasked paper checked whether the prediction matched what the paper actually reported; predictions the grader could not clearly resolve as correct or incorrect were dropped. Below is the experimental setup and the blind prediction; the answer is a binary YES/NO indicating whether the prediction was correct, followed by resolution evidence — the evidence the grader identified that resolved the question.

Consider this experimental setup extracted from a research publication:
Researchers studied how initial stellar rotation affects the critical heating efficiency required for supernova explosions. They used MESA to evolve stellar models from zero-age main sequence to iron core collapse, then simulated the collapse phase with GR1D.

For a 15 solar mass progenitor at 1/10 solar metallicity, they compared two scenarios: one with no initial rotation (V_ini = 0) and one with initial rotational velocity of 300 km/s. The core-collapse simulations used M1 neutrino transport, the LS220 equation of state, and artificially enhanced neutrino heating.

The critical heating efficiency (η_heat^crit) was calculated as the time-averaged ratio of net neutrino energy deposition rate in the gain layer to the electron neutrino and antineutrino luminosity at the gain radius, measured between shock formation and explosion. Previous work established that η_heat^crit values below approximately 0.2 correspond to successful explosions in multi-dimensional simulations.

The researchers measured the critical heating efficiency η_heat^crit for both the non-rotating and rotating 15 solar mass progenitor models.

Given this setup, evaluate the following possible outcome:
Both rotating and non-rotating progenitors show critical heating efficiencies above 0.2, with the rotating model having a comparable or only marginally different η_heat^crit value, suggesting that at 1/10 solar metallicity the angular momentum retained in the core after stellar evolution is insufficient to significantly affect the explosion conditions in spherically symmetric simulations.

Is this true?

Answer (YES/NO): NO